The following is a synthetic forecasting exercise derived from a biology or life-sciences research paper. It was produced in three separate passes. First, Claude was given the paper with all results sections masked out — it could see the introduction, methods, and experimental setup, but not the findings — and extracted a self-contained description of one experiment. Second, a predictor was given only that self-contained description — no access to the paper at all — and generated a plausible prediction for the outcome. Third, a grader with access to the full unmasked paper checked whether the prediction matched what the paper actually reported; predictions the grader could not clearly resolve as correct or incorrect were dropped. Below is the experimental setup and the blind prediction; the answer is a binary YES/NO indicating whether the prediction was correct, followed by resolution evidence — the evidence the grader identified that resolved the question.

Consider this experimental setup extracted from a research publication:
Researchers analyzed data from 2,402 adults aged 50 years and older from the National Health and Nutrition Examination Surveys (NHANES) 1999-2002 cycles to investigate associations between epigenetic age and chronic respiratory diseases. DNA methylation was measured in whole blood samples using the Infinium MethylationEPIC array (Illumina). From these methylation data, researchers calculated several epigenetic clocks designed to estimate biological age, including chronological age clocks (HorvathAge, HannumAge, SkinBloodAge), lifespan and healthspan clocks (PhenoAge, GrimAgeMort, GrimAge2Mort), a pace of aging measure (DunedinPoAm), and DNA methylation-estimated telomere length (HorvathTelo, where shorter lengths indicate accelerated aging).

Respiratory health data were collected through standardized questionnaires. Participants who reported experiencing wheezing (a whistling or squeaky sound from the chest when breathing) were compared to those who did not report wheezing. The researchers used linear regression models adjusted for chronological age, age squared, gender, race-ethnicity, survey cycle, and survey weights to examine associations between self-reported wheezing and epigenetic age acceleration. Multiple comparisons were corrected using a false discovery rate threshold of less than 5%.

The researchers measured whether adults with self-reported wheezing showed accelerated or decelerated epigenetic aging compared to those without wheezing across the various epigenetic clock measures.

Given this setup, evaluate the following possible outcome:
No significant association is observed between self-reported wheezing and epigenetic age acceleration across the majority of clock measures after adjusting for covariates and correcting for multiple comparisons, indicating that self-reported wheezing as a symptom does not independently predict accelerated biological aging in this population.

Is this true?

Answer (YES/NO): NO